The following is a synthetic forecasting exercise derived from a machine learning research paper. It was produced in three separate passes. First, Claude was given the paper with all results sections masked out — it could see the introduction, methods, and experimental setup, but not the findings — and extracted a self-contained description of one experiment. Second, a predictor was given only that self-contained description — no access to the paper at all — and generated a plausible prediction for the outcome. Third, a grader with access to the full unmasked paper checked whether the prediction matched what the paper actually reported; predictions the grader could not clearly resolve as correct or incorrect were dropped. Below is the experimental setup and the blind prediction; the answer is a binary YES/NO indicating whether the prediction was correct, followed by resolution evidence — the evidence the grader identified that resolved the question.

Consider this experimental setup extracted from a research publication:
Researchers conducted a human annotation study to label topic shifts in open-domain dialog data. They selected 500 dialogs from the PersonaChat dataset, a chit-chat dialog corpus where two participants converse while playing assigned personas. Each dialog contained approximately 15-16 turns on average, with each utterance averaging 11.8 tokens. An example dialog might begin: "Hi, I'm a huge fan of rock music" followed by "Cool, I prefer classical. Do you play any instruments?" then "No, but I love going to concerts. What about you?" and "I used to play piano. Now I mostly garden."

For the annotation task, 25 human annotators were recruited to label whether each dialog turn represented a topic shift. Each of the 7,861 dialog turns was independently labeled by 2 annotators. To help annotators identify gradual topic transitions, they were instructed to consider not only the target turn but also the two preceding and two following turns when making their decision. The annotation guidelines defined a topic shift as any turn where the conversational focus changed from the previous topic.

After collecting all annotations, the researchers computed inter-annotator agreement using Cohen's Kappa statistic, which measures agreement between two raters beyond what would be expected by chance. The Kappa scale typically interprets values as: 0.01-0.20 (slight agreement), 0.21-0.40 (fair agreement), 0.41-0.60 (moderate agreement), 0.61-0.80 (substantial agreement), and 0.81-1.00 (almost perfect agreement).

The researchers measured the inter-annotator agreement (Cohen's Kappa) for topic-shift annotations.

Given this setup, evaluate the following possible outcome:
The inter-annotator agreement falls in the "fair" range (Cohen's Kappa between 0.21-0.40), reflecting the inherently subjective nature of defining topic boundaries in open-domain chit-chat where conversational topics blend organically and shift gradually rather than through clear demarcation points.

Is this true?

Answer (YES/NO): NO